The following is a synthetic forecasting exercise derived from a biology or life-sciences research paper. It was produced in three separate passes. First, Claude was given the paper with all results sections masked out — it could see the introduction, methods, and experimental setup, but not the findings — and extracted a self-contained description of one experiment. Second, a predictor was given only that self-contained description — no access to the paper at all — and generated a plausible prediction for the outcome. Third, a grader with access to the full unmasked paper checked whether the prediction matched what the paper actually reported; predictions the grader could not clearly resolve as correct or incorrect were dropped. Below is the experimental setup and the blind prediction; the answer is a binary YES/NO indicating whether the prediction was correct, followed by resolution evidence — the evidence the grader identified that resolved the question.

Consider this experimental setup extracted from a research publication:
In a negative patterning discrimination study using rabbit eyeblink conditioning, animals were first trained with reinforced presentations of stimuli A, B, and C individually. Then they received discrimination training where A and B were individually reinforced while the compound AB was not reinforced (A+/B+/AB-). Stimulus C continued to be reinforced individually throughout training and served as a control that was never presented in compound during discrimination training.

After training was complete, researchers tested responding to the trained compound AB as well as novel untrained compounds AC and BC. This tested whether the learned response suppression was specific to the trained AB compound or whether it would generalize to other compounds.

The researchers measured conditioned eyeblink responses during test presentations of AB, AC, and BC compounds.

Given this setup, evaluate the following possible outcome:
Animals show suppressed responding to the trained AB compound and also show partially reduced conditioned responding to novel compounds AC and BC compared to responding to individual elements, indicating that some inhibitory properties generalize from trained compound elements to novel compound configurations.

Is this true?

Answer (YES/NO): NO